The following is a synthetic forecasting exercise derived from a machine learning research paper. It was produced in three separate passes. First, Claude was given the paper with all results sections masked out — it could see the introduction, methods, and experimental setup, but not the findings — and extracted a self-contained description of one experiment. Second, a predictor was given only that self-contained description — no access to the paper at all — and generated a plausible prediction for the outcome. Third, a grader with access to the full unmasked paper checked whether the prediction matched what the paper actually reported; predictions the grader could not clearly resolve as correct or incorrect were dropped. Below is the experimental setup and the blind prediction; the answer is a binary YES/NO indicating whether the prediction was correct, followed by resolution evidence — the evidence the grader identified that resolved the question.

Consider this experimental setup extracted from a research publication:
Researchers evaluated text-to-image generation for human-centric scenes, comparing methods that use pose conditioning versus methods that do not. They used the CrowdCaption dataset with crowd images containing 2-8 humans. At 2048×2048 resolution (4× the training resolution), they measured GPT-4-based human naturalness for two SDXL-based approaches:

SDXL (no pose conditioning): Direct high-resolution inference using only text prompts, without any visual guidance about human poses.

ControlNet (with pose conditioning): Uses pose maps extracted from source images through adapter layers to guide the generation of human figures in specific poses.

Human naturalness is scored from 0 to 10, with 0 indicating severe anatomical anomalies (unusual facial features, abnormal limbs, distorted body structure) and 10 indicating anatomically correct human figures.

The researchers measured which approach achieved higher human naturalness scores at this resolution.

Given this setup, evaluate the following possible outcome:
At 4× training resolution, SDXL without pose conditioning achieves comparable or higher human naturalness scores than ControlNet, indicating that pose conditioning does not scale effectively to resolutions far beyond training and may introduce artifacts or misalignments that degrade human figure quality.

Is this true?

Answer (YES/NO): YES